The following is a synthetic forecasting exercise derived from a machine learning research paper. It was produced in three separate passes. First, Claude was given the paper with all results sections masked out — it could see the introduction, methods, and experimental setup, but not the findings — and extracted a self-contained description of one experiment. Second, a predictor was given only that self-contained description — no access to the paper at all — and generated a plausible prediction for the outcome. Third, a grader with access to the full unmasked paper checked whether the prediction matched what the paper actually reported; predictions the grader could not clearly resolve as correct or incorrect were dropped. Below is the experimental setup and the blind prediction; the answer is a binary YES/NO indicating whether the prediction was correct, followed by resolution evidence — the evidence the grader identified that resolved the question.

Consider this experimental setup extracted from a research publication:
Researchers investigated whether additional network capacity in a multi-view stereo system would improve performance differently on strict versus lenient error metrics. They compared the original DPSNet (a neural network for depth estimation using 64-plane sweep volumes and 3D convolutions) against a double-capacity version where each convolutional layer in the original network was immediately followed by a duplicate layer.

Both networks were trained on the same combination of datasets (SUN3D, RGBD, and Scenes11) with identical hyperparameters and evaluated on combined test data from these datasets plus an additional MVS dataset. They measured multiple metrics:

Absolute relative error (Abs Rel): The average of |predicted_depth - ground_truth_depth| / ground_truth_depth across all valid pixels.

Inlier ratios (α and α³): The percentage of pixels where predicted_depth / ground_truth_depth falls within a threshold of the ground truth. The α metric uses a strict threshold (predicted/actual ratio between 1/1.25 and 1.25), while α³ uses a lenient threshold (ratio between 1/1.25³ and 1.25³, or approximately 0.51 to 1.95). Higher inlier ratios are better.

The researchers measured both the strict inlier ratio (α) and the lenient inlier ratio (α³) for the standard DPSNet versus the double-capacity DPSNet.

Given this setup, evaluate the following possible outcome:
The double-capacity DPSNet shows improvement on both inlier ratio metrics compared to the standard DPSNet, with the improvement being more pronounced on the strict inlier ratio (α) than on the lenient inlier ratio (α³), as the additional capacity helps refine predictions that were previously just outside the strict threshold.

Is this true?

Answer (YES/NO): NO